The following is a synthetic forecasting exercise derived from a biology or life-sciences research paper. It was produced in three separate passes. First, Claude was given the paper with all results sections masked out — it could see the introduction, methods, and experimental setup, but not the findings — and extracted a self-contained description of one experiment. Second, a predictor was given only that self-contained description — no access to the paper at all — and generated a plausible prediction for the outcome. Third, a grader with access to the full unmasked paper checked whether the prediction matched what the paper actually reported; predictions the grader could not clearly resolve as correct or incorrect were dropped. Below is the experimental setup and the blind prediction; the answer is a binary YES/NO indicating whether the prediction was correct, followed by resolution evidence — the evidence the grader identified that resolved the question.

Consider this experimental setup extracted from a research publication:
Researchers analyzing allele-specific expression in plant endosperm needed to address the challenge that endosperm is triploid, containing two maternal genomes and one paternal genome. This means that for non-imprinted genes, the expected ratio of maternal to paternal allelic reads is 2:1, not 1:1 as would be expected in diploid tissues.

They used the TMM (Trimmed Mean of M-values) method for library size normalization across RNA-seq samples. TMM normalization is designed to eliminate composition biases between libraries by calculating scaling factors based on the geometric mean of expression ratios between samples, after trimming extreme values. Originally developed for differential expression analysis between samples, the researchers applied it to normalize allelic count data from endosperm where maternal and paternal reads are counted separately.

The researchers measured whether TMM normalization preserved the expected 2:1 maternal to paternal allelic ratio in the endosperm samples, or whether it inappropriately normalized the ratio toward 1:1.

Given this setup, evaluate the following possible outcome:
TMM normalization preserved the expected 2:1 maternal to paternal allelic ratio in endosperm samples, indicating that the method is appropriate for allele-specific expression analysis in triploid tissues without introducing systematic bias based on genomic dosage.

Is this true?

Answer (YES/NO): YES